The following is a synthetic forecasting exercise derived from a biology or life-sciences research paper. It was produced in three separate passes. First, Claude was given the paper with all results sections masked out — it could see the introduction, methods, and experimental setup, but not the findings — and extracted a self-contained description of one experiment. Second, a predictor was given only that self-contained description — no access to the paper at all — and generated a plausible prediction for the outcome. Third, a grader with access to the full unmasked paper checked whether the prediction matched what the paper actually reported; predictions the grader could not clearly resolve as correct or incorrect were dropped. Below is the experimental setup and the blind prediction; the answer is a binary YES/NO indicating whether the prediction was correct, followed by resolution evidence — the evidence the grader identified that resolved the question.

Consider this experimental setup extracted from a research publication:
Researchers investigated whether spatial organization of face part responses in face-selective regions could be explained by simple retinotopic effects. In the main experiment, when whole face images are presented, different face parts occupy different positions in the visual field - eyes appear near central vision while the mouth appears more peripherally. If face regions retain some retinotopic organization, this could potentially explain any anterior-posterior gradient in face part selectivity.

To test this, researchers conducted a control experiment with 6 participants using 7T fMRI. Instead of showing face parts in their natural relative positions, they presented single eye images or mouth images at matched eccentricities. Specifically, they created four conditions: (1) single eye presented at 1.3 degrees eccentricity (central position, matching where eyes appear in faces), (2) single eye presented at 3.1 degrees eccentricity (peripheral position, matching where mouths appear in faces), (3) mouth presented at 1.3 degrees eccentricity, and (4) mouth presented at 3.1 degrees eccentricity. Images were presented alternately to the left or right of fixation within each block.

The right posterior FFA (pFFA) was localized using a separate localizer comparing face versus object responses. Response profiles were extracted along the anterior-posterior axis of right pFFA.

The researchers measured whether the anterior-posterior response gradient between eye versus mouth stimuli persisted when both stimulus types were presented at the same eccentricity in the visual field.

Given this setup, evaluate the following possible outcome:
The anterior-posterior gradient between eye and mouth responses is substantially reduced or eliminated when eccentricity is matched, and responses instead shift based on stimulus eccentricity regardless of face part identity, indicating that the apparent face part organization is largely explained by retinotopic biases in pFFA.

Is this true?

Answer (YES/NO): NO